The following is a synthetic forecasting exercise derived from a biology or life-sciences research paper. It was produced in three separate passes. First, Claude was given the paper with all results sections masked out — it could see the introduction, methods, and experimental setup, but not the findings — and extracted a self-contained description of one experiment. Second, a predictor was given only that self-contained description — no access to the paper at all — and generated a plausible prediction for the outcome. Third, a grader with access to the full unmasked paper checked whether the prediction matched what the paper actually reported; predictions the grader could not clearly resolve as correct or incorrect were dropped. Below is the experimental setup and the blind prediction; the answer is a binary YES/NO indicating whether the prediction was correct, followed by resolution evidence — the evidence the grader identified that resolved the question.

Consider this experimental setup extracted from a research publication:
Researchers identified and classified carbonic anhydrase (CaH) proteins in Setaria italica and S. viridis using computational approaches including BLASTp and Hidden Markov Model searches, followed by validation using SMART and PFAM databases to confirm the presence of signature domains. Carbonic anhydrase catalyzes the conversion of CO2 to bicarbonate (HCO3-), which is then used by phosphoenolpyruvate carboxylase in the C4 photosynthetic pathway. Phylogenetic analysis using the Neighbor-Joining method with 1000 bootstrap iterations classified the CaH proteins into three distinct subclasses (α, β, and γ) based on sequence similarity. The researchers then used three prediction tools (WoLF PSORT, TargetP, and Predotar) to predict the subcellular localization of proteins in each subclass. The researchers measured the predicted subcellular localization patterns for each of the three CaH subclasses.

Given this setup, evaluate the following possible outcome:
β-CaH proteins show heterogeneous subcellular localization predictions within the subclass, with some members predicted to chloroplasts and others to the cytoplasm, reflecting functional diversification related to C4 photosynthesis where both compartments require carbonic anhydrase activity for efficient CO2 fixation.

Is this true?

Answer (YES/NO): NO